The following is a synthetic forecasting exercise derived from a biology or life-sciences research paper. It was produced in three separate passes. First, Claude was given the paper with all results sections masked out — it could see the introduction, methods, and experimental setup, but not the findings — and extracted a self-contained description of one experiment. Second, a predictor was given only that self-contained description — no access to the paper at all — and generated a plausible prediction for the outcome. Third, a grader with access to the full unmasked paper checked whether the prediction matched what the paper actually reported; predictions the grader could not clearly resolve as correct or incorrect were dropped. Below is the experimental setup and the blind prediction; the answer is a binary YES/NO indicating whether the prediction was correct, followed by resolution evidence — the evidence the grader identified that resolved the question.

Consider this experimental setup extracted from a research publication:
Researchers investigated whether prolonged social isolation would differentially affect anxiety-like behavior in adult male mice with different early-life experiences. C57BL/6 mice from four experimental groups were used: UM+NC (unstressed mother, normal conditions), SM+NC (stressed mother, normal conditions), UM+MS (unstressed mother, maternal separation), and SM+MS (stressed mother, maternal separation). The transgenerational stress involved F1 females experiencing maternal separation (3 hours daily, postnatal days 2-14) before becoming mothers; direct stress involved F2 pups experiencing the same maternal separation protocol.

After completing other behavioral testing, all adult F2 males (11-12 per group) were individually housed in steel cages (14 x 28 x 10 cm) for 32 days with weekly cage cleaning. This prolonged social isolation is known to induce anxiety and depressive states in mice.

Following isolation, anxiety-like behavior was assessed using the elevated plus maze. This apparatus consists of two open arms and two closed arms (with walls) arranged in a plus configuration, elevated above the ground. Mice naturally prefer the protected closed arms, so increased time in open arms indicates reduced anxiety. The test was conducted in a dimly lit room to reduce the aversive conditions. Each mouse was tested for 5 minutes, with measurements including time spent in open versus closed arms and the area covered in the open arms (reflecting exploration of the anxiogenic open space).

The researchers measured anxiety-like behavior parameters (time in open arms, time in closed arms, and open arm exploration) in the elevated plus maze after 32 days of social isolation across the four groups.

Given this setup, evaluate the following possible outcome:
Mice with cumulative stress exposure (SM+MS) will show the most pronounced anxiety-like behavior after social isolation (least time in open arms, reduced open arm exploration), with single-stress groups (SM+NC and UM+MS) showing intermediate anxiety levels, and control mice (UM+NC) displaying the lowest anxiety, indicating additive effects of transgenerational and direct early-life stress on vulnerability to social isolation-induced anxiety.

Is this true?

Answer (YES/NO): NO